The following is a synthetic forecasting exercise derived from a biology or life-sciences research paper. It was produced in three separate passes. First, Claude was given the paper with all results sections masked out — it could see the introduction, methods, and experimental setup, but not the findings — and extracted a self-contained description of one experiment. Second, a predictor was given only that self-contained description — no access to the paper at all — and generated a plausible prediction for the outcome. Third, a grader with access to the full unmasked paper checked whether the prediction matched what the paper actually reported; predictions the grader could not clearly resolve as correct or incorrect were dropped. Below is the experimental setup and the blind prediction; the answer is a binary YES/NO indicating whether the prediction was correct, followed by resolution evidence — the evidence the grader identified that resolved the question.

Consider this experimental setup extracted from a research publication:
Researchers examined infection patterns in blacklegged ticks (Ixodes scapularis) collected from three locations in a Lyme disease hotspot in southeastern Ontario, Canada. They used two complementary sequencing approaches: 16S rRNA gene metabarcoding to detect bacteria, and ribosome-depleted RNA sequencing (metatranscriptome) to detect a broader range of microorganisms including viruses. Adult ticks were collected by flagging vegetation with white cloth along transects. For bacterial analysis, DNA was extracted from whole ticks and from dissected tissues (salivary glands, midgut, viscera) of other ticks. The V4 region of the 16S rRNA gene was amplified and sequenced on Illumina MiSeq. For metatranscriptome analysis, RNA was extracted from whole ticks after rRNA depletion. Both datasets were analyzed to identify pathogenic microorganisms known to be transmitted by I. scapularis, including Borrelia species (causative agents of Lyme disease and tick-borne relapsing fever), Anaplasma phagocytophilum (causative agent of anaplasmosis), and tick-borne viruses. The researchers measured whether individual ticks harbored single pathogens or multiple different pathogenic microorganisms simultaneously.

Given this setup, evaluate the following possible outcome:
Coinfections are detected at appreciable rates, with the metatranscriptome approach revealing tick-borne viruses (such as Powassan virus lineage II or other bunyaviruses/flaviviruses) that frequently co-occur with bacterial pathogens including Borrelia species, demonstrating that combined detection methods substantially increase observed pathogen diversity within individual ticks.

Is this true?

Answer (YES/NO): NO